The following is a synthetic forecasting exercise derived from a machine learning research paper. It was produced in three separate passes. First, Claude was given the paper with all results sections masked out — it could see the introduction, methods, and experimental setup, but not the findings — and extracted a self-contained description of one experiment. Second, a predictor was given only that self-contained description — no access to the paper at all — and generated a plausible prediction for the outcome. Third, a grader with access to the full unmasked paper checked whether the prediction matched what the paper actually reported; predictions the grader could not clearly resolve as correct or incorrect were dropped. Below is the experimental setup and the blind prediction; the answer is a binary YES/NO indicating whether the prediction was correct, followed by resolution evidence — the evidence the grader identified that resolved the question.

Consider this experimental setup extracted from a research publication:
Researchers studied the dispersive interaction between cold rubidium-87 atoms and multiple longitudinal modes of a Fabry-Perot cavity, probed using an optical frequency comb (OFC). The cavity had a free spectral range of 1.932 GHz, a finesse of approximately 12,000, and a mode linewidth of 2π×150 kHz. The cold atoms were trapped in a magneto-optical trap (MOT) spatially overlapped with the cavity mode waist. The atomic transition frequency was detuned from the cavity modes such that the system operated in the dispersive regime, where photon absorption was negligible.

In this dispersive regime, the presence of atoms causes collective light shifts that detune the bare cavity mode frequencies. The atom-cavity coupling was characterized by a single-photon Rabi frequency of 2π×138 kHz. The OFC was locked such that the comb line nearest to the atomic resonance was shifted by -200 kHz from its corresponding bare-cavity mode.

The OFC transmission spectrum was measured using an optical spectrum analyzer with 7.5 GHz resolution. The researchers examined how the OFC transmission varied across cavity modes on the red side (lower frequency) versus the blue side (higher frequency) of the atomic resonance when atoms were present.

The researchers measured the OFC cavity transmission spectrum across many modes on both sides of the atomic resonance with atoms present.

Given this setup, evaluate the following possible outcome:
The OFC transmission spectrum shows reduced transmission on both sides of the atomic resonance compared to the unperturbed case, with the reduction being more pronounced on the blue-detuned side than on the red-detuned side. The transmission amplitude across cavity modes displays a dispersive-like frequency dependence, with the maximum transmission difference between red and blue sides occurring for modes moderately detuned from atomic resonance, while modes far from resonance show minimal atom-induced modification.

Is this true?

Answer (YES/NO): NO